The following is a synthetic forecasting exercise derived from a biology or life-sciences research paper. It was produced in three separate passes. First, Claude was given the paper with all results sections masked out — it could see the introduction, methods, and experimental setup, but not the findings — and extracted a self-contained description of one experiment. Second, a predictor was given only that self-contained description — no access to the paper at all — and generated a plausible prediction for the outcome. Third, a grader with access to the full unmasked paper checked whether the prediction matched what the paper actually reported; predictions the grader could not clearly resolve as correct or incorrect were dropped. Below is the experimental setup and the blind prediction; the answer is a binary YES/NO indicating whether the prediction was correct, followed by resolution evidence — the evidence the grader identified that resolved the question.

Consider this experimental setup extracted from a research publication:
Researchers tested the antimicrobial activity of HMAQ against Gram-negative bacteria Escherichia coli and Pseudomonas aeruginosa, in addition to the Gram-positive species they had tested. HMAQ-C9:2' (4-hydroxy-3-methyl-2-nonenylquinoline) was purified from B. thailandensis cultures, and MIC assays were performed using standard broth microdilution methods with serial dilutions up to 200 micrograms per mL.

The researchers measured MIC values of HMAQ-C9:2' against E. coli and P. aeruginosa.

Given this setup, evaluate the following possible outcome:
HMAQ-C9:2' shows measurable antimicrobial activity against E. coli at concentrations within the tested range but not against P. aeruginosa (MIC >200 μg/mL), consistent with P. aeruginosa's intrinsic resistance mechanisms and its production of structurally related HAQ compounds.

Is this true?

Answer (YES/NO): NO